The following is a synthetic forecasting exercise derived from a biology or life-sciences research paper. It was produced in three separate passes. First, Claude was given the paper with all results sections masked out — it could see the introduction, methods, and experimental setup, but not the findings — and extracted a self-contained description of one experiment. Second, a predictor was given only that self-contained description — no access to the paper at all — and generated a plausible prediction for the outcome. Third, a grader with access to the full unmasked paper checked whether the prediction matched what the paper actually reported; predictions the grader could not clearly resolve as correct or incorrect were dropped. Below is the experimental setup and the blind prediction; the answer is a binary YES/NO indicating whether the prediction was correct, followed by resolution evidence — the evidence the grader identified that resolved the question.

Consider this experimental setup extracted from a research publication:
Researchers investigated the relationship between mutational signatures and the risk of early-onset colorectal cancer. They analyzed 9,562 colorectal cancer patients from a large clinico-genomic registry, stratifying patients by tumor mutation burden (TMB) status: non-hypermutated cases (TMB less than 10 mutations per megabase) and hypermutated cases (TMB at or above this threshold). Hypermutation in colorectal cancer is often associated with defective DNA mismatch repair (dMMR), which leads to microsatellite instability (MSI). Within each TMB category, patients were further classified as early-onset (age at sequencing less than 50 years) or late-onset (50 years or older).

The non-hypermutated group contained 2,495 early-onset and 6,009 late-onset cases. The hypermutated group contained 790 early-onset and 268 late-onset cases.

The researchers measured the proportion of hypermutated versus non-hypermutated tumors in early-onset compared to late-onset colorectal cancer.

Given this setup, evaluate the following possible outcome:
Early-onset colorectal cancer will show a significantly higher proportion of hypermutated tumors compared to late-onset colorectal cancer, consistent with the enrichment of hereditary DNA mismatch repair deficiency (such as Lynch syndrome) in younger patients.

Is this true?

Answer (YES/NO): YES